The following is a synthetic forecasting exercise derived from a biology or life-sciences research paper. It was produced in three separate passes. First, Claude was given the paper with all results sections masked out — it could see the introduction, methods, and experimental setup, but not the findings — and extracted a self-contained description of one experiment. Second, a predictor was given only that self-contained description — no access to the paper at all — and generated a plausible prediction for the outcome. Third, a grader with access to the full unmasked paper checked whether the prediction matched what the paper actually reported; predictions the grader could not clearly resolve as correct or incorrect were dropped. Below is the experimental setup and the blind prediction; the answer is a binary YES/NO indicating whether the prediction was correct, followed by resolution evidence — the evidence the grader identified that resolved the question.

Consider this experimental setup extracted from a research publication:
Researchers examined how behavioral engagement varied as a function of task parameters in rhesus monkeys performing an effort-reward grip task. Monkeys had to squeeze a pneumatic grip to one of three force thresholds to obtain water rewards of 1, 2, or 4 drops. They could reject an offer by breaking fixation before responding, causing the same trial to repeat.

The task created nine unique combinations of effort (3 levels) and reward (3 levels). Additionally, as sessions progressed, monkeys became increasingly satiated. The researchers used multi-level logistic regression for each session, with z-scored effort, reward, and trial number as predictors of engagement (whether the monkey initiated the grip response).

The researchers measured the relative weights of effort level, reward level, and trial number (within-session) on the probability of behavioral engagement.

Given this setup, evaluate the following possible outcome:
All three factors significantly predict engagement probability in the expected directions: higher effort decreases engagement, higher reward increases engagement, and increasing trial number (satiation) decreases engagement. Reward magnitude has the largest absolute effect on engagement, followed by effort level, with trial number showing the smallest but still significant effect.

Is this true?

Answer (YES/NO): YES